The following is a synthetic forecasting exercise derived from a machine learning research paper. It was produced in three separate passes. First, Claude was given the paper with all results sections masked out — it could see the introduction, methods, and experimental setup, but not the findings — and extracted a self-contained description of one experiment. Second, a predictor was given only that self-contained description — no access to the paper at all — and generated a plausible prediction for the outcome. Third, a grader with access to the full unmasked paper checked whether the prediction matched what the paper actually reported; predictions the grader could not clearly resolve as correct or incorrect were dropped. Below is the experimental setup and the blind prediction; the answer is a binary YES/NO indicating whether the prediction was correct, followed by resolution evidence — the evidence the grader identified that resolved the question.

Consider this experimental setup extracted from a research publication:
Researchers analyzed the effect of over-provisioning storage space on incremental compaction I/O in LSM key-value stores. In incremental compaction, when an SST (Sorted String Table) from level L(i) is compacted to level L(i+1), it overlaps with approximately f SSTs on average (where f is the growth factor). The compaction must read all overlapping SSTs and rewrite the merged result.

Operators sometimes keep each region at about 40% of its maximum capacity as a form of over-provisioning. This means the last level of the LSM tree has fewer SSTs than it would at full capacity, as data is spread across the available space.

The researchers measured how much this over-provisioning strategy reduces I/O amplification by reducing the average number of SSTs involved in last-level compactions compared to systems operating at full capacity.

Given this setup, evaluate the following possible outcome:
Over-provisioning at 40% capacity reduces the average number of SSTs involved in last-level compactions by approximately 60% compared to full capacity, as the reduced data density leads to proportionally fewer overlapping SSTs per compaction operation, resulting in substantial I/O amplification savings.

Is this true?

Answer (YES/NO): NO